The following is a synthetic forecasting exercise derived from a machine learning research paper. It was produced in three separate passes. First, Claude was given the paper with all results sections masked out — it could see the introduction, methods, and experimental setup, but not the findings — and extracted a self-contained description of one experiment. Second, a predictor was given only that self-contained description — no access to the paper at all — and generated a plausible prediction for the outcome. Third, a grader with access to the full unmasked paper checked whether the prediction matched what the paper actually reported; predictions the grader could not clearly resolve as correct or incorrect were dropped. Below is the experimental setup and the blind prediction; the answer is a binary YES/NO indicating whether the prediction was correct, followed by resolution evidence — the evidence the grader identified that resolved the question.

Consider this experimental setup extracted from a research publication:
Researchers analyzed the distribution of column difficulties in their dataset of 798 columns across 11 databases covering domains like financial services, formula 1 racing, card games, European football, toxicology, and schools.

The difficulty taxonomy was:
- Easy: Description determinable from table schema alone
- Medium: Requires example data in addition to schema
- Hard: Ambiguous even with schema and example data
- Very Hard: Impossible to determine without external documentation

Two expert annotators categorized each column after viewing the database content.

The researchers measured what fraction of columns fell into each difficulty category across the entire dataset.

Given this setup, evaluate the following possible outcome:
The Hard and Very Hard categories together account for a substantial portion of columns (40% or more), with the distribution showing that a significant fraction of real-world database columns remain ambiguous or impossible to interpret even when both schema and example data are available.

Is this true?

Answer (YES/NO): NO